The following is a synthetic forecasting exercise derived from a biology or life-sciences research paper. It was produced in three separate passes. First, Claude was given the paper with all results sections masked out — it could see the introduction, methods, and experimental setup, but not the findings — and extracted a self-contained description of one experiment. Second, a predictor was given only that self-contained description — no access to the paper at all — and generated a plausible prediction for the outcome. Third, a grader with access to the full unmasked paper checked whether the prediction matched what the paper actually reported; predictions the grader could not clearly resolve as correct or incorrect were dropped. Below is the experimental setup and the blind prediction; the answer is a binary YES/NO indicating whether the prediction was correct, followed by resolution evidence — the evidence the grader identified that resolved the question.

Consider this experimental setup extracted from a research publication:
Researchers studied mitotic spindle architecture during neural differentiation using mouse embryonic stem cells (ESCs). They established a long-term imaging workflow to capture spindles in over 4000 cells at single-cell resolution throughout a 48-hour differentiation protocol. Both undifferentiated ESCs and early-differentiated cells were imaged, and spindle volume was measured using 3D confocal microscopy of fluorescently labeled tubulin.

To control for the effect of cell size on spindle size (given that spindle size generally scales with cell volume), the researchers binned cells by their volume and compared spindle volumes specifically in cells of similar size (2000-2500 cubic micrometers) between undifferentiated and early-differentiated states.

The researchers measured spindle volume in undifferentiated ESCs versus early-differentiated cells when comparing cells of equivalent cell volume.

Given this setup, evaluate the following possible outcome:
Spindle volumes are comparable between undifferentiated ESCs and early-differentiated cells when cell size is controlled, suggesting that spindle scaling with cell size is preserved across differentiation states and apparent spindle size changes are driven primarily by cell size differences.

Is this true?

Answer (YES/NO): NO